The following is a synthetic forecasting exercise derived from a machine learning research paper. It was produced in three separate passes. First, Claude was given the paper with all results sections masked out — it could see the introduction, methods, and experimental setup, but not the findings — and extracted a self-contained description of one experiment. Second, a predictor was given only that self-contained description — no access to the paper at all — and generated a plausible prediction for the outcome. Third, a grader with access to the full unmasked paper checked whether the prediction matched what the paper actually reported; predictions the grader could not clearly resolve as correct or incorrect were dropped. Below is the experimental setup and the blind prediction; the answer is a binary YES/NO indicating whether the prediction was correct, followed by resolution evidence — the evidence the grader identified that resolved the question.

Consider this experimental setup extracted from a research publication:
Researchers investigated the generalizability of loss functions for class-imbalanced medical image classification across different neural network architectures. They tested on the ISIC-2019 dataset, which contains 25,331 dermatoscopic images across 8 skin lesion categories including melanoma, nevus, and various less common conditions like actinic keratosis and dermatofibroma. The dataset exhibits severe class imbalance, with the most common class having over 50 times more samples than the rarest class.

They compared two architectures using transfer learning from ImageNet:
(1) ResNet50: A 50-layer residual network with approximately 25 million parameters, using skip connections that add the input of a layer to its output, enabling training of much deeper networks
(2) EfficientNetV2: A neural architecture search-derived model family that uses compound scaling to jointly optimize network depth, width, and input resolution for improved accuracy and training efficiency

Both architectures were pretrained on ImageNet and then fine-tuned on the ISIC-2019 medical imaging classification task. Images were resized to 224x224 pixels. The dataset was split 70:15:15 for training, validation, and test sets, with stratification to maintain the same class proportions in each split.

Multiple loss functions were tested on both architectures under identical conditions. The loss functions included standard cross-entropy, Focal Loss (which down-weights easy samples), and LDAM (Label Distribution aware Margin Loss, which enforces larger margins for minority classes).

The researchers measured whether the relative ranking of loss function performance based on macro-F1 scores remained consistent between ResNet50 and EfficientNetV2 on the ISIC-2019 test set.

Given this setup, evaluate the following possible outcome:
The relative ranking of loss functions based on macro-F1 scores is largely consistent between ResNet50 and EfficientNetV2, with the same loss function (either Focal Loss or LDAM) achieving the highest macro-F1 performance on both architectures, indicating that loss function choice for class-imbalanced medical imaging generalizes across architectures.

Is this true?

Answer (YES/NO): NO